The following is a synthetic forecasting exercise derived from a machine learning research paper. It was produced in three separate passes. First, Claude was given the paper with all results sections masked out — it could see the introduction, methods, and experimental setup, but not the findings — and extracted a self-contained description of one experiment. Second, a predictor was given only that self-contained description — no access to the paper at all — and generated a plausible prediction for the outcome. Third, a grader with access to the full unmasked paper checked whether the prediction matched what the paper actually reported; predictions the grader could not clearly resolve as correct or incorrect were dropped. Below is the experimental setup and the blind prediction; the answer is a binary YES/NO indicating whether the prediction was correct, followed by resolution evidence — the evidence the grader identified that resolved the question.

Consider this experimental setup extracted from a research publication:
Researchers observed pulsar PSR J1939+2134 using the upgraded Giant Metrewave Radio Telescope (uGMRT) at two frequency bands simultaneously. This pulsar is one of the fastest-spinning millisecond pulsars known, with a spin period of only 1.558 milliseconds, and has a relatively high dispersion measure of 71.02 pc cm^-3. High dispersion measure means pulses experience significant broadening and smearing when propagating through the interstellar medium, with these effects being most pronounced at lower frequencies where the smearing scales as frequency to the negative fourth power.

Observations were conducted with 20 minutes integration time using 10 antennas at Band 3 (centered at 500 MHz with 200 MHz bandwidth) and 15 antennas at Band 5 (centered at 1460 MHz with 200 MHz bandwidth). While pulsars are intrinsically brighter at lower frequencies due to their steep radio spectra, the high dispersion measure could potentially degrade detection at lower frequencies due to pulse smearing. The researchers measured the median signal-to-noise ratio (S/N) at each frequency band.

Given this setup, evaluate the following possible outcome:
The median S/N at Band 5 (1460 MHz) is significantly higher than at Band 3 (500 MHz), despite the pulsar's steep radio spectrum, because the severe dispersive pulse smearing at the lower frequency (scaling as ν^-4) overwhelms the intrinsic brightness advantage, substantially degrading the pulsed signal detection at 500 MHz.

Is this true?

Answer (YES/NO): NO